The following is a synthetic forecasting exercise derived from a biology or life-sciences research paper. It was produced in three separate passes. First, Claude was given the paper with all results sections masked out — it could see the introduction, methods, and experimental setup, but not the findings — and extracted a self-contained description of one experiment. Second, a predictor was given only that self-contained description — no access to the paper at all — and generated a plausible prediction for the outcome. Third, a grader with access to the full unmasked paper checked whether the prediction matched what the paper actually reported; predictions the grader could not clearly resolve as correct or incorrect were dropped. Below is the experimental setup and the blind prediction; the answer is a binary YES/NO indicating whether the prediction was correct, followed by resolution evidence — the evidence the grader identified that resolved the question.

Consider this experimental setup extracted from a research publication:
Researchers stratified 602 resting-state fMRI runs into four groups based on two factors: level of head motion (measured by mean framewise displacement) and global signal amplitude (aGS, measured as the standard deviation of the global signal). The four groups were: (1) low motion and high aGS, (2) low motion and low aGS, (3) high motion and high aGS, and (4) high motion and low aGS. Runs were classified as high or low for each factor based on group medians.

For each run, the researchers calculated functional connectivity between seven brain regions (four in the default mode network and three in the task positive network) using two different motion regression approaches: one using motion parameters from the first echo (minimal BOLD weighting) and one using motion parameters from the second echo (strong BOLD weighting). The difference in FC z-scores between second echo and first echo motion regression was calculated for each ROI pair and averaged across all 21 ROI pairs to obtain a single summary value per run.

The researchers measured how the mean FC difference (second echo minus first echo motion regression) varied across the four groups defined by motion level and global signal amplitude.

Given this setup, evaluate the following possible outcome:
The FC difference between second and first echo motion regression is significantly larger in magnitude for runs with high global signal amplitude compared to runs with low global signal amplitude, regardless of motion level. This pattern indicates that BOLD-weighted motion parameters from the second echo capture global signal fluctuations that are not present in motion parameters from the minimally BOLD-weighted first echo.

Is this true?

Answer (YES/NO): YES